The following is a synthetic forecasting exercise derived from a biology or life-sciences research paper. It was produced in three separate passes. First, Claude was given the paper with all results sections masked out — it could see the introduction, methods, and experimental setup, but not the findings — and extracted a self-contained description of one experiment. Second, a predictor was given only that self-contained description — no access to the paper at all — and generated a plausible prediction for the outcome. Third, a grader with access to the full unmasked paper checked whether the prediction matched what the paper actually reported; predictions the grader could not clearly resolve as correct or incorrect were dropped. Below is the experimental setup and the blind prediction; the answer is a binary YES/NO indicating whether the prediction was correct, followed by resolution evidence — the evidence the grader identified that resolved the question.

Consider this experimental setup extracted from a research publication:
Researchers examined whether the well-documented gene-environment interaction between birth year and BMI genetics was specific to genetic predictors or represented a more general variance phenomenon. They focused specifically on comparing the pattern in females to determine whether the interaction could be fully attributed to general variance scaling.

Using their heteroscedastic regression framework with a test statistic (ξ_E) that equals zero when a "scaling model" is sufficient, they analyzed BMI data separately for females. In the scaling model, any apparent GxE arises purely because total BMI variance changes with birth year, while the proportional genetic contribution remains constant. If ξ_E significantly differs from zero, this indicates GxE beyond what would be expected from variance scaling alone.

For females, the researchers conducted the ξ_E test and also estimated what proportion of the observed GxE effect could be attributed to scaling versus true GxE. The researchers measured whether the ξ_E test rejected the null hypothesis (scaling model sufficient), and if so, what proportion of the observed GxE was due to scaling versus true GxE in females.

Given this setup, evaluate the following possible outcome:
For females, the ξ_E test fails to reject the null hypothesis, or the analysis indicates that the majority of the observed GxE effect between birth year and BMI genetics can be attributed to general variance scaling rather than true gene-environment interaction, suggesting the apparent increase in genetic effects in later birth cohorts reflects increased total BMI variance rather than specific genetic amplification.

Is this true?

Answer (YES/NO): NO